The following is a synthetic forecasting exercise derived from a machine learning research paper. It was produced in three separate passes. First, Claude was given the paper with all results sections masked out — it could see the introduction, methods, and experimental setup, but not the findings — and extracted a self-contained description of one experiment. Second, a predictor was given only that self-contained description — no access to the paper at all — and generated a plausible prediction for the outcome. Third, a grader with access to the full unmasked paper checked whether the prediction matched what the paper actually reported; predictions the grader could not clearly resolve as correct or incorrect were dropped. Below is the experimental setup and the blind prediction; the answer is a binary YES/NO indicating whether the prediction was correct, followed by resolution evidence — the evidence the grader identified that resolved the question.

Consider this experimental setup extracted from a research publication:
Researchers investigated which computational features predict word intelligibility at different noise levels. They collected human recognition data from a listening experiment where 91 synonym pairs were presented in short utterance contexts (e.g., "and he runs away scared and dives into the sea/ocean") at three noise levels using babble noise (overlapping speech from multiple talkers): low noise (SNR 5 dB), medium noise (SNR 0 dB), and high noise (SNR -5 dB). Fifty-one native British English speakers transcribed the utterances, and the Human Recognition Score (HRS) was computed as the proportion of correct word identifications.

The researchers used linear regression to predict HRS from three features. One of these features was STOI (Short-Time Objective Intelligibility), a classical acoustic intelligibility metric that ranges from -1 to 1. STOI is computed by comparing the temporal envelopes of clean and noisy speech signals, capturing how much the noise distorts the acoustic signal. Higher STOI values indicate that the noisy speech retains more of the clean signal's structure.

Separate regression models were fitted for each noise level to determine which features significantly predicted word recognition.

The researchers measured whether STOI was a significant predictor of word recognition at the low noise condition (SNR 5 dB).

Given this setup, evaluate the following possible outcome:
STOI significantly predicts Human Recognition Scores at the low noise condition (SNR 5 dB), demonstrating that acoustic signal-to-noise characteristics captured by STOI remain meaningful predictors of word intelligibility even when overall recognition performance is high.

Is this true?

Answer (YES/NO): NO